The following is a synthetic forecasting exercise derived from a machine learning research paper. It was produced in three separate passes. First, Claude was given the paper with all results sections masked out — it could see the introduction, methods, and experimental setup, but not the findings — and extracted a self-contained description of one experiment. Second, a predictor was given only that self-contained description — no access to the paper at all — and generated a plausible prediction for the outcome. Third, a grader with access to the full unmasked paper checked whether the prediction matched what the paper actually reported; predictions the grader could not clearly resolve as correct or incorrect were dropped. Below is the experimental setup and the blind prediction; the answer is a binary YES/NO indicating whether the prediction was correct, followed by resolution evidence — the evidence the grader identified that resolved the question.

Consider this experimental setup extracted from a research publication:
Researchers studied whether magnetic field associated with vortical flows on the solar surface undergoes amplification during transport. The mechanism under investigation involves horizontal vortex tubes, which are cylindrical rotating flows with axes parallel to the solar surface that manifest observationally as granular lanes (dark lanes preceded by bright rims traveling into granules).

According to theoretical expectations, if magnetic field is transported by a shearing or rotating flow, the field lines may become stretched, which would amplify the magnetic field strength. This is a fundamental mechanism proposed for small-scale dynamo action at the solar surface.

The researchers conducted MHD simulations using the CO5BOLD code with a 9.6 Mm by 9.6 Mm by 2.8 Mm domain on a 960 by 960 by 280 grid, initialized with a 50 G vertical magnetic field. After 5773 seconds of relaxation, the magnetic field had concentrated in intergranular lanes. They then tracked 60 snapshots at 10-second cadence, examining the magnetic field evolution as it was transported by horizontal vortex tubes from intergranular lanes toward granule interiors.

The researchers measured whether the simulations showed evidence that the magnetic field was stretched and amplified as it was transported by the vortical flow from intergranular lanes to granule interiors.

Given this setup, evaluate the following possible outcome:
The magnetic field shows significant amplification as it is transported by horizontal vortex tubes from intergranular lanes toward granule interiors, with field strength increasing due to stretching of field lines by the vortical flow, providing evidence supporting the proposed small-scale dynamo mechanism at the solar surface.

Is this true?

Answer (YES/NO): NO